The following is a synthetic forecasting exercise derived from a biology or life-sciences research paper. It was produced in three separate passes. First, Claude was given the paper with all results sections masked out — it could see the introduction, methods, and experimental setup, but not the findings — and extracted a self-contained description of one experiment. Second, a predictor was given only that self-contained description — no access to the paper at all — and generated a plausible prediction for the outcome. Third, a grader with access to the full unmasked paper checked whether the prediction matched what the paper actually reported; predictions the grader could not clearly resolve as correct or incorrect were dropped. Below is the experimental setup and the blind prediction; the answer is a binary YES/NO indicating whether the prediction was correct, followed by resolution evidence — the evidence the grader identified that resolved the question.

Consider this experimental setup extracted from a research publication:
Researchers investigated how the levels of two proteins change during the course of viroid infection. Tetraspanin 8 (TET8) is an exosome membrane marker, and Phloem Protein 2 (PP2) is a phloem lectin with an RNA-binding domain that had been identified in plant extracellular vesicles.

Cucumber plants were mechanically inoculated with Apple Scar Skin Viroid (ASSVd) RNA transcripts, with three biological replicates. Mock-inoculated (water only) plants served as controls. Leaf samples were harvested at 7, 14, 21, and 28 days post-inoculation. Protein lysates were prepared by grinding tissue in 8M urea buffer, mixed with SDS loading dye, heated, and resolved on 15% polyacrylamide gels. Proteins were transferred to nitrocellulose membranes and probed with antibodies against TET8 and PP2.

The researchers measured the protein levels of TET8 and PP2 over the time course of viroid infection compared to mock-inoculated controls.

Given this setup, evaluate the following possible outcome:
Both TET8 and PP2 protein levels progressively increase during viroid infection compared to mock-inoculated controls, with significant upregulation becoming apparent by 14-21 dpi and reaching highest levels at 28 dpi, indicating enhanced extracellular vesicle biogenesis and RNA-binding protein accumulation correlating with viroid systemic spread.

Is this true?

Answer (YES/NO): NO